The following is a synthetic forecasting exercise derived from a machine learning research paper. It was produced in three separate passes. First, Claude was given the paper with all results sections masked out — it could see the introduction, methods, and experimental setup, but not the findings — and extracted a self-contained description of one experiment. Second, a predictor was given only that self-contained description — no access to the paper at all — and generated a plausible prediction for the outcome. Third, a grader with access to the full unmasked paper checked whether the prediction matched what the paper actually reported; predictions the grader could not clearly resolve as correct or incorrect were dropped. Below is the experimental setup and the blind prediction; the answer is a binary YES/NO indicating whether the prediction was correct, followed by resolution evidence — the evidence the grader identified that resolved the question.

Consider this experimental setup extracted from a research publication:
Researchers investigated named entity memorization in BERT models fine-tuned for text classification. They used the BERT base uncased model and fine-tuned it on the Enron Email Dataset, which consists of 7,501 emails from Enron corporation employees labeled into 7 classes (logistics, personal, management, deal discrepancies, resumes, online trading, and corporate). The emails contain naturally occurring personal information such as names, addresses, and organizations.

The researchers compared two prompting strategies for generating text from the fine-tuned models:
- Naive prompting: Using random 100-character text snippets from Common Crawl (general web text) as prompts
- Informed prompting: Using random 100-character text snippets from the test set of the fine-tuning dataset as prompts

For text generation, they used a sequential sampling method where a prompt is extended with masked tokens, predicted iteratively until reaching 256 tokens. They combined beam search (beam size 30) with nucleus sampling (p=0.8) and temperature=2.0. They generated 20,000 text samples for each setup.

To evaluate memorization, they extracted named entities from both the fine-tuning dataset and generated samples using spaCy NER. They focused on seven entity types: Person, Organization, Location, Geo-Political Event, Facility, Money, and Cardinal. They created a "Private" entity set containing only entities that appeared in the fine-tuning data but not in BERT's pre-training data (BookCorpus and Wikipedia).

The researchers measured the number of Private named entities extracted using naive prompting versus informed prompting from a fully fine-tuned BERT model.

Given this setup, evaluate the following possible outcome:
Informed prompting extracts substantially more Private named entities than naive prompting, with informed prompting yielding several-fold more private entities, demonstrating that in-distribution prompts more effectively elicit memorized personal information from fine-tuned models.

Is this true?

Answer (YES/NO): NO